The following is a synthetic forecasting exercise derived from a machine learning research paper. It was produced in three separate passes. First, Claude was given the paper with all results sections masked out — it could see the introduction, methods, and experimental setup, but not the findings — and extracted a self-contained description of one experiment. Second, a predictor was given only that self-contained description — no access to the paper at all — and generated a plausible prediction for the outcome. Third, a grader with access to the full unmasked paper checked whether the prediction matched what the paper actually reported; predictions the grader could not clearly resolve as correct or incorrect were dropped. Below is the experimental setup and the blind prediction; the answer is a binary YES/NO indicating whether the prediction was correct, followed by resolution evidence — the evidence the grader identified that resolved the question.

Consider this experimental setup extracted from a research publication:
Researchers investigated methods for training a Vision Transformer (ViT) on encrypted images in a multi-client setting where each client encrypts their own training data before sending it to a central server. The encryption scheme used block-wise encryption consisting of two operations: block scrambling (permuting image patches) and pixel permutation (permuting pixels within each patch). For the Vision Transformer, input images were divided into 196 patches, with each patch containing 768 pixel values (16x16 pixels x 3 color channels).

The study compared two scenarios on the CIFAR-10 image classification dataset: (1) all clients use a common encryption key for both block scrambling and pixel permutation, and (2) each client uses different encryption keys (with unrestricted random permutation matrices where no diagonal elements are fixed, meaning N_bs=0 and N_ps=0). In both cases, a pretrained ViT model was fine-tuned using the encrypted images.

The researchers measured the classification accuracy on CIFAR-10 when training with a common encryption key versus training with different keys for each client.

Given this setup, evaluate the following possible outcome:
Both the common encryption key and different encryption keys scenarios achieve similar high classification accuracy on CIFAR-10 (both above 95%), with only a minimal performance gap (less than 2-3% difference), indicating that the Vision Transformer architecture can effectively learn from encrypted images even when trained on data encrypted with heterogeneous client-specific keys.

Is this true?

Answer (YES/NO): NO